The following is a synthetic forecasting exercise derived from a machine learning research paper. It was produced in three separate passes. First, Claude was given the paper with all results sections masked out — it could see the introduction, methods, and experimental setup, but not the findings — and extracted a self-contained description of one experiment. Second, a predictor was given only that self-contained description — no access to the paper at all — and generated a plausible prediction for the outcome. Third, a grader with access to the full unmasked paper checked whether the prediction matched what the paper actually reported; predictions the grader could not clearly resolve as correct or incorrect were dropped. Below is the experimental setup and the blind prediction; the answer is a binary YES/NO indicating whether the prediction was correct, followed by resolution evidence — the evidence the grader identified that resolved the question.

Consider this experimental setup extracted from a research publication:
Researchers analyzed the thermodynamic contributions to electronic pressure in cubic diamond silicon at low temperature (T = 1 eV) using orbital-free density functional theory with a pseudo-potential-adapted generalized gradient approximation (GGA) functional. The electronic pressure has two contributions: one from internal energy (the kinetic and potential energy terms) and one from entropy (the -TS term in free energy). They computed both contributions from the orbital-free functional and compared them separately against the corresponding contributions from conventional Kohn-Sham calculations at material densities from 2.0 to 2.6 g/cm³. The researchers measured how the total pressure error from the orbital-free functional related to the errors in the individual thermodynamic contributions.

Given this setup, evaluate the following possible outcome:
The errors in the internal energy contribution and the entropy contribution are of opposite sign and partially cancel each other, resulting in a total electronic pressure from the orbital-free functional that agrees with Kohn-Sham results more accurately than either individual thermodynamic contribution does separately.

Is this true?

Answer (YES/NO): YES